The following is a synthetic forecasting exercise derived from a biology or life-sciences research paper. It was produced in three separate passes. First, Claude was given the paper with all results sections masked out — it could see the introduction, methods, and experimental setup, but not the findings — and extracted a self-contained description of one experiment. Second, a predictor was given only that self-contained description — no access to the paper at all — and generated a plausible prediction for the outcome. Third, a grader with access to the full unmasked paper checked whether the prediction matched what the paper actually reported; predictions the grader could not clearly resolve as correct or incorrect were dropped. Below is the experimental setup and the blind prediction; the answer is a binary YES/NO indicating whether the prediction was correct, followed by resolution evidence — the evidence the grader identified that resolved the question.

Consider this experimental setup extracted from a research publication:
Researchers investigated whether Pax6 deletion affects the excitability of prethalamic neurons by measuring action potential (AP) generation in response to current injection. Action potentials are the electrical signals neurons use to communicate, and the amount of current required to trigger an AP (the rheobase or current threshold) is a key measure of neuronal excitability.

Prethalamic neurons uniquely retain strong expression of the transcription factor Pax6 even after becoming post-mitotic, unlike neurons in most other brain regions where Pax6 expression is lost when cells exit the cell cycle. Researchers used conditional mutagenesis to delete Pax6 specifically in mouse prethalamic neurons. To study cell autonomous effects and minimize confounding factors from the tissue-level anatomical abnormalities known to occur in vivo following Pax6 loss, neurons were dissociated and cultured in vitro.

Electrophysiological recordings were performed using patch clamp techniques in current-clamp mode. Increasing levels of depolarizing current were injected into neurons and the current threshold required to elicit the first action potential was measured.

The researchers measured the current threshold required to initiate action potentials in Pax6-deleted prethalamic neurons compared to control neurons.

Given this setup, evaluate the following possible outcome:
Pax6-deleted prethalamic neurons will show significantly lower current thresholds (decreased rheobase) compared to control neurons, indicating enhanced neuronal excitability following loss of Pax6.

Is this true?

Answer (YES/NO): YES